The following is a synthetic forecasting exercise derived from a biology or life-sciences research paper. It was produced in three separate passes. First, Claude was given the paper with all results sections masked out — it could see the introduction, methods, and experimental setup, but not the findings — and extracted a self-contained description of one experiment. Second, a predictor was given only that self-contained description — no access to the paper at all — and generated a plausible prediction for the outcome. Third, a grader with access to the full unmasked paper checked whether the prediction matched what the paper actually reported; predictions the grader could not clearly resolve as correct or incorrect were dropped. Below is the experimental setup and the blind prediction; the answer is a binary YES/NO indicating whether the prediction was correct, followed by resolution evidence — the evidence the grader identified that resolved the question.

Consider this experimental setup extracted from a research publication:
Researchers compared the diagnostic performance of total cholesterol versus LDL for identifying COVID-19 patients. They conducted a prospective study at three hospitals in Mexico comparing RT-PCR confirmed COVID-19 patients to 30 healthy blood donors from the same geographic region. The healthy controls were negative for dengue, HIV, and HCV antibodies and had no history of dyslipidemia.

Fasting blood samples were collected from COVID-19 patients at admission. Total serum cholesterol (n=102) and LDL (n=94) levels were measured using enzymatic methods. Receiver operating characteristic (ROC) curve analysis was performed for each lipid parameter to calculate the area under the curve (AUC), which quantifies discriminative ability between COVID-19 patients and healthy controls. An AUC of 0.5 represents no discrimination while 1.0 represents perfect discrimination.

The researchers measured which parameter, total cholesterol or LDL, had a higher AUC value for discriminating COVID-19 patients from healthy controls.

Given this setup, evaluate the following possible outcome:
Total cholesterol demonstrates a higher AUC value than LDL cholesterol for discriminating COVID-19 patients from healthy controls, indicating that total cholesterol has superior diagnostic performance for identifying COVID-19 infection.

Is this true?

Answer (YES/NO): NO